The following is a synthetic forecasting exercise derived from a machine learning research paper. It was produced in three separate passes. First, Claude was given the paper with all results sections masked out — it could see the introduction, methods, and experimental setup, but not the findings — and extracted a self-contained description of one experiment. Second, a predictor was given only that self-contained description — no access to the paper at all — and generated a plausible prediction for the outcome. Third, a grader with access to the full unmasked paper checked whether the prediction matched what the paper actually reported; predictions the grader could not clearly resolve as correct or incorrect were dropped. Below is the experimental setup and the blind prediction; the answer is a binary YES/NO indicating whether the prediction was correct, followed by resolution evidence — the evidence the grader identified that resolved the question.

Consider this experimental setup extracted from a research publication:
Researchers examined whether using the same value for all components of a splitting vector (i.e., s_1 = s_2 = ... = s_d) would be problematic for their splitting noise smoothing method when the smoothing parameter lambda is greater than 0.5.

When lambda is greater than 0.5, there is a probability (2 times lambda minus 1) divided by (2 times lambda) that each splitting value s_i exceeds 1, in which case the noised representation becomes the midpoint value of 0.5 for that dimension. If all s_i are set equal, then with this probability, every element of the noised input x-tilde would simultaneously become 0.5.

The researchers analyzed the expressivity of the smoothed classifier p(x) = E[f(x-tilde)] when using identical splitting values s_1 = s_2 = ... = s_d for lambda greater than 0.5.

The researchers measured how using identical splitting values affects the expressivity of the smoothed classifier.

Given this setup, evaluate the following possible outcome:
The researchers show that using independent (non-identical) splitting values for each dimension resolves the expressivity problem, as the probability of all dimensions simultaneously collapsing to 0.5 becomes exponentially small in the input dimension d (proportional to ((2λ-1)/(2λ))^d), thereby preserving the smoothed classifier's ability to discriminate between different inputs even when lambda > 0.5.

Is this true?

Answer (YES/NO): NO